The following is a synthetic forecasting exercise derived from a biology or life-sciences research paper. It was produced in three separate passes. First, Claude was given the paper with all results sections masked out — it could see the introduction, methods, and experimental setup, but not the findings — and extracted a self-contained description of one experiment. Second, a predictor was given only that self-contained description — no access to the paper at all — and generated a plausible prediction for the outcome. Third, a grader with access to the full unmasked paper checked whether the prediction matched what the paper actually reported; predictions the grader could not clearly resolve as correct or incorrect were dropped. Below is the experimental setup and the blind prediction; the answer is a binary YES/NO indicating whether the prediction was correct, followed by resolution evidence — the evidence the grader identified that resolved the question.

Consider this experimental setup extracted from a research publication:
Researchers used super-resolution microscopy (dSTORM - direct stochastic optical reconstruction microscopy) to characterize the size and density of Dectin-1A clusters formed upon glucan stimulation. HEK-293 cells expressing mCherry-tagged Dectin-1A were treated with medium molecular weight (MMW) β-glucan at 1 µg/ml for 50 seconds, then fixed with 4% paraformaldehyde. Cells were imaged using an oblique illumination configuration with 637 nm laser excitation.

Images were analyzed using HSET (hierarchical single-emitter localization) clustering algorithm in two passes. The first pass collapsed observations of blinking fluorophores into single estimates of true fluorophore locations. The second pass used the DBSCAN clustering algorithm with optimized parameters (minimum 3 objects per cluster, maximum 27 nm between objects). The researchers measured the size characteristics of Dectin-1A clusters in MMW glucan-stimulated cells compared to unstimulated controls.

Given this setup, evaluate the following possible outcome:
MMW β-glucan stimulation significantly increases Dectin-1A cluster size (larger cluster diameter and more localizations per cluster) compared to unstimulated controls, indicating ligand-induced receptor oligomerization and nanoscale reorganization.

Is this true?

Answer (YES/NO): NO